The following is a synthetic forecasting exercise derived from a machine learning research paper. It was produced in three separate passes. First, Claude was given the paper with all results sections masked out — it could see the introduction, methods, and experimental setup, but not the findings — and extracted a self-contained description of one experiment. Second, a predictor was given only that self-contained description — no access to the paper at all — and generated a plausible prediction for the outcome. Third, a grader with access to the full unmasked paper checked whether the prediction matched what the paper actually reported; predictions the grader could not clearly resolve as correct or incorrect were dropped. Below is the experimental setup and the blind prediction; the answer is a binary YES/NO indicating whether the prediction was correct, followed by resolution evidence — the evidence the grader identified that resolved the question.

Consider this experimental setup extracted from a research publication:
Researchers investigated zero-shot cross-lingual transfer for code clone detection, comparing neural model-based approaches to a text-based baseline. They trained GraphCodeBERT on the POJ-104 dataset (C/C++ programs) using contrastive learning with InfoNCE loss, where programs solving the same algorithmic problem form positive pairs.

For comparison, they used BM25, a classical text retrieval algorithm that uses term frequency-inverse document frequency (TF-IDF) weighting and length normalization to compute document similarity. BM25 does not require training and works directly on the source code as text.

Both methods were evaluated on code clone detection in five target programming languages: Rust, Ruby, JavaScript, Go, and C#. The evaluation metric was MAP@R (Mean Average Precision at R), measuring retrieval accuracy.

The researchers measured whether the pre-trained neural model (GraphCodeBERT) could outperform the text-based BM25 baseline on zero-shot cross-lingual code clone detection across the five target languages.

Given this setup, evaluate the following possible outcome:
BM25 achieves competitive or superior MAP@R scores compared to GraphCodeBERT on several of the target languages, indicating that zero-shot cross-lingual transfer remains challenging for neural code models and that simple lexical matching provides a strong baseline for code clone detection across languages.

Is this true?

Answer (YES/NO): NO